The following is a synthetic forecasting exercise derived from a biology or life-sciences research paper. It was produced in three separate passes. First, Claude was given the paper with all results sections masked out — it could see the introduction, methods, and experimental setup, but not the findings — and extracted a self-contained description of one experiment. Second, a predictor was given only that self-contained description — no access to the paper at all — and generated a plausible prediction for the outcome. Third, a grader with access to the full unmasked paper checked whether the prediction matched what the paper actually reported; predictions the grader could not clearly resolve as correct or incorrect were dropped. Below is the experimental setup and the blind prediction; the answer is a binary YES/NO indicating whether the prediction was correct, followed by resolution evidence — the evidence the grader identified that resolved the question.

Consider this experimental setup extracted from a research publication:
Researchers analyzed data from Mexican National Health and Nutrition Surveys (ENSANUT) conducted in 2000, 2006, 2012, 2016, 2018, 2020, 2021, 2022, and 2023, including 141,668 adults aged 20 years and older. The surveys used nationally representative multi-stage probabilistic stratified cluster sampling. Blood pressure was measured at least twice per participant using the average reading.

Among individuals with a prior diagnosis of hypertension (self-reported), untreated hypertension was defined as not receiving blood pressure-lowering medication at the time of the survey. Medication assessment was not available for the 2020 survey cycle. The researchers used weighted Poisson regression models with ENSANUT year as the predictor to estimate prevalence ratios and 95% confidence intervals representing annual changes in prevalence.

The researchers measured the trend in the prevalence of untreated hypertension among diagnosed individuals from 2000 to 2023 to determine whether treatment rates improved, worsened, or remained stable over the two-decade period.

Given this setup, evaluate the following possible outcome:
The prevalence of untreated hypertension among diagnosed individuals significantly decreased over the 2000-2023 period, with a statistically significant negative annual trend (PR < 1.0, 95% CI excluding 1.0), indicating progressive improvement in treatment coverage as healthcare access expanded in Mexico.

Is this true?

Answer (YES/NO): YES